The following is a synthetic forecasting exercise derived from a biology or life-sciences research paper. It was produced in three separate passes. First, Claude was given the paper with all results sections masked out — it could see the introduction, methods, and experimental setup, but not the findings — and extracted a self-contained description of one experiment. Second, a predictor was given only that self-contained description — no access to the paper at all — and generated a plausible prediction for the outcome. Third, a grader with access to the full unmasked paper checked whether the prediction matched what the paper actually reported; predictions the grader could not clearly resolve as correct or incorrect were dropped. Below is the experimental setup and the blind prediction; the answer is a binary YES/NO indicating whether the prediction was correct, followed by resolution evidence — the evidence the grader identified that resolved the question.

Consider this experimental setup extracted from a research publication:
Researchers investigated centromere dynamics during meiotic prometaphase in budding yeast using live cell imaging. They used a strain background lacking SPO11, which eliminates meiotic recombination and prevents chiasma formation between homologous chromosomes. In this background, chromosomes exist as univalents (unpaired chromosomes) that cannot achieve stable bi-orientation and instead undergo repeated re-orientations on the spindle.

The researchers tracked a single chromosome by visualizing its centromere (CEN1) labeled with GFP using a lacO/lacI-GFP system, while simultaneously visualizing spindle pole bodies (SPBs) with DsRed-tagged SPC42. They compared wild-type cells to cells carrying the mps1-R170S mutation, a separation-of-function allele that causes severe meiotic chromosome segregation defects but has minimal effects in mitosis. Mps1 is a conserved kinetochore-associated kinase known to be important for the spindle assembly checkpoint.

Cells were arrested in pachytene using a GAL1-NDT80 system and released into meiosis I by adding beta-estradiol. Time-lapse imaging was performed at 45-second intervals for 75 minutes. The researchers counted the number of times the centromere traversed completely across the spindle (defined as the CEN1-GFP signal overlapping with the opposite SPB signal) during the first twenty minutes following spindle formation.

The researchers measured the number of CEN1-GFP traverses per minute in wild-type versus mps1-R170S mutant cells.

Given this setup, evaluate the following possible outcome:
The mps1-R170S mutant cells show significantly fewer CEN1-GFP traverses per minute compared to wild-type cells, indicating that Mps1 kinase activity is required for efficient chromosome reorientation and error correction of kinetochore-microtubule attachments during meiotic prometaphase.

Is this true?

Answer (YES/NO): YES